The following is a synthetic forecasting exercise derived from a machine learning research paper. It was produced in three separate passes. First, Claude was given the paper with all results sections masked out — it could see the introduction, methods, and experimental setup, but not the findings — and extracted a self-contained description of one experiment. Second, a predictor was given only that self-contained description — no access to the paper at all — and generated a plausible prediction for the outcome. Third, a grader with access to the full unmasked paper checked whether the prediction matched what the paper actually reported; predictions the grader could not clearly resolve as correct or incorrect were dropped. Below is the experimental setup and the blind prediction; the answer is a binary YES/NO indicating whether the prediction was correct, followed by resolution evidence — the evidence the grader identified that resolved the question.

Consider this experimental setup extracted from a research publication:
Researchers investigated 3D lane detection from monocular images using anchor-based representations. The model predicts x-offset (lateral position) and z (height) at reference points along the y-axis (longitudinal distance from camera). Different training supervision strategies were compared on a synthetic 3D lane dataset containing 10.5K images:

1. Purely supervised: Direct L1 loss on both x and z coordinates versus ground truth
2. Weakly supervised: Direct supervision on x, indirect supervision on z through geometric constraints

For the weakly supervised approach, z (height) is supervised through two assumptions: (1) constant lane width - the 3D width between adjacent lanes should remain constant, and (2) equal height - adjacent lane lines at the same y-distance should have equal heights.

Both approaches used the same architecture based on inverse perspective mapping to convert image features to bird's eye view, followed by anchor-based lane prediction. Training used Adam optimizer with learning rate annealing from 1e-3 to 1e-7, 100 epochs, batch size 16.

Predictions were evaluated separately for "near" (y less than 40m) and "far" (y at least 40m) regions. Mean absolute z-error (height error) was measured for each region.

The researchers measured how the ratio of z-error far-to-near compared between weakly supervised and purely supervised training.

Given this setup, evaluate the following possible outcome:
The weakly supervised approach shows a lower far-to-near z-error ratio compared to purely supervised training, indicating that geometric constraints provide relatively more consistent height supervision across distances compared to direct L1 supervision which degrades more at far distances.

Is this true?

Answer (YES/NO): YES